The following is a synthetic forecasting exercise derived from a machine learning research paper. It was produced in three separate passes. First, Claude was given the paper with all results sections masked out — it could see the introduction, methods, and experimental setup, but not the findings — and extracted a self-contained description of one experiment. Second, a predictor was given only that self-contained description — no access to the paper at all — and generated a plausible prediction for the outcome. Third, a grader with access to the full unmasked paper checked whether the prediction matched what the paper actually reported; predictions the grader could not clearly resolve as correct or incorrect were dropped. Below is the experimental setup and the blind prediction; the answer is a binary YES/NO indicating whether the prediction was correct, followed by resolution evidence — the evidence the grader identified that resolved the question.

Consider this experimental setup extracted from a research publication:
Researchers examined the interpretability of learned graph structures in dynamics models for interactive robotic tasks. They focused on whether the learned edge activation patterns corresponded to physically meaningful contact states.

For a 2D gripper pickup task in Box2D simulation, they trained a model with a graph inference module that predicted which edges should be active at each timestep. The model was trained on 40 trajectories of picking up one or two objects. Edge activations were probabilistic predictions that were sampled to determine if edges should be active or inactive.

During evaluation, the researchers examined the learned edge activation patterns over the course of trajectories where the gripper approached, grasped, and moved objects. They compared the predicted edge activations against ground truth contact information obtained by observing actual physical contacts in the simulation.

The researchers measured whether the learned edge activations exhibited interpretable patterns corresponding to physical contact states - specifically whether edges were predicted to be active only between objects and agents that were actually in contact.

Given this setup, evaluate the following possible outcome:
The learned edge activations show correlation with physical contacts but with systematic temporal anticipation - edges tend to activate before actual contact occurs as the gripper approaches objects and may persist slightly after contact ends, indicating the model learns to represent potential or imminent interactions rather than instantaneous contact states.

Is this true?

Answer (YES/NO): NO